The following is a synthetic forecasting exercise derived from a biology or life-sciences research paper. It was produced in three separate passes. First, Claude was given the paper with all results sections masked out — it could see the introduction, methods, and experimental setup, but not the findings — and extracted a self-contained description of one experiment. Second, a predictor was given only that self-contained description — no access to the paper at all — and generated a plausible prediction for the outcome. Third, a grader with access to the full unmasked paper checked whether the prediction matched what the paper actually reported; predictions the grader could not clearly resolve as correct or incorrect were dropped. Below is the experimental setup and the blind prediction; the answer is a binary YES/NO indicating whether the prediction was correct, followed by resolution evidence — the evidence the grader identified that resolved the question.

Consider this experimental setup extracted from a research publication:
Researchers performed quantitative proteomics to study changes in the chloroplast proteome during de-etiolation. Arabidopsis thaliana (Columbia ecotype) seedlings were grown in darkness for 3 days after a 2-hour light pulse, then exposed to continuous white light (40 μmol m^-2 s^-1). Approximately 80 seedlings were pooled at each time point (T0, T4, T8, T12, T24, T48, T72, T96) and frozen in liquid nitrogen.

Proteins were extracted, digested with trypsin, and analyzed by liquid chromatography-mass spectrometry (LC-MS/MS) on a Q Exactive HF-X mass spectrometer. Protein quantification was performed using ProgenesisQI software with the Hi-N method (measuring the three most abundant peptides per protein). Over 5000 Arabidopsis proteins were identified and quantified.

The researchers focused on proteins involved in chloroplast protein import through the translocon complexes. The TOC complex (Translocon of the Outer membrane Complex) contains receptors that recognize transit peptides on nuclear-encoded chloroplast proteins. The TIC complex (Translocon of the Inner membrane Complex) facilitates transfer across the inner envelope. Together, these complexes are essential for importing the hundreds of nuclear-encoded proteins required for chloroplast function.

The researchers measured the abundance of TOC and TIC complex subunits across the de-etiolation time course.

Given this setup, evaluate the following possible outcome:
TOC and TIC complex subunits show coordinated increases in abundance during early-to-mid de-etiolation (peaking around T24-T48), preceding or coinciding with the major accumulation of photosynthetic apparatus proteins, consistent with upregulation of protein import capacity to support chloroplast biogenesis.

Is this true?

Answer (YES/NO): NO